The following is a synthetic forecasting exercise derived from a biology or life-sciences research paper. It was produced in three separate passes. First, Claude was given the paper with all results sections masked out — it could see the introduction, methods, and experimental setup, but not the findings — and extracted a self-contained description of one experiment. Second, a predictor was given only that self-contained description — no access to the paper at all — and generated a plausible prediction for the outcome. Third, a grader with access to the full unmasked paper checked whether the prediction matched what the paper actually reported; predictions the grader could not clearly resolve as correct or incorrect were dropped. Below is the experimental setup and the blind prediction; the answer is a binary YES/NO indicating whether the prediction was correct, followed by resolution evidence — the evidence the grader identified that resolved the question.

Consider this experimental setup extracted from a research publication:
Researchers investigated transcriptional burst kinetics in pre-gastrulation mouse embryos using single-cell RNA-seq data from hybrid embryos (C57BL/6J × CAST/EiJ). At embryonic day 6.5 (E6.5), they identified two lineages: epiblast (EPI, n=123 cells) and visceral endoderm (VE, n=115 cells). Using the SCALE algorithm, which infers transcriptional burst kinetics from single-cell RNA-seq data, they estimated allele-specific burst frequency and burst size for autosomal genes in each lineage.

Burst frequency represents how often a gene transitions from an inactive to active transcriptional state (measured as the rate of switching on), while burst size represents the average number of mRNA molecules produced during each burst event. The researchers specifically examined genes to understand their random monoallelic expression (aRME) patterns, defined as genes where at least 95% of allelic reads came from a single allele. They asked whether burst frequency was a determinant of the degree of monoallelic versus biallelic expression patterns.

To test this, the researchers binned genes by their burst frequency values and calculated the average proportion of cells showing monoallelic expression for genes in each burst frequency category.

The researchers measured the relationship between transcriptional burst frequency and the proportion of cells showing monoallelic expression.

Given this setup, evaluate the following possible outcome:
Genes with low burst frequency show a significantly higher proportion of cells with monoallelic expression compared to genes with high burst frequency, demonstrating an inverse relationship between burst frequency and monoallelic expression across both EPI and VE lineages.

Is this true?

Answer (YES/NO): YES